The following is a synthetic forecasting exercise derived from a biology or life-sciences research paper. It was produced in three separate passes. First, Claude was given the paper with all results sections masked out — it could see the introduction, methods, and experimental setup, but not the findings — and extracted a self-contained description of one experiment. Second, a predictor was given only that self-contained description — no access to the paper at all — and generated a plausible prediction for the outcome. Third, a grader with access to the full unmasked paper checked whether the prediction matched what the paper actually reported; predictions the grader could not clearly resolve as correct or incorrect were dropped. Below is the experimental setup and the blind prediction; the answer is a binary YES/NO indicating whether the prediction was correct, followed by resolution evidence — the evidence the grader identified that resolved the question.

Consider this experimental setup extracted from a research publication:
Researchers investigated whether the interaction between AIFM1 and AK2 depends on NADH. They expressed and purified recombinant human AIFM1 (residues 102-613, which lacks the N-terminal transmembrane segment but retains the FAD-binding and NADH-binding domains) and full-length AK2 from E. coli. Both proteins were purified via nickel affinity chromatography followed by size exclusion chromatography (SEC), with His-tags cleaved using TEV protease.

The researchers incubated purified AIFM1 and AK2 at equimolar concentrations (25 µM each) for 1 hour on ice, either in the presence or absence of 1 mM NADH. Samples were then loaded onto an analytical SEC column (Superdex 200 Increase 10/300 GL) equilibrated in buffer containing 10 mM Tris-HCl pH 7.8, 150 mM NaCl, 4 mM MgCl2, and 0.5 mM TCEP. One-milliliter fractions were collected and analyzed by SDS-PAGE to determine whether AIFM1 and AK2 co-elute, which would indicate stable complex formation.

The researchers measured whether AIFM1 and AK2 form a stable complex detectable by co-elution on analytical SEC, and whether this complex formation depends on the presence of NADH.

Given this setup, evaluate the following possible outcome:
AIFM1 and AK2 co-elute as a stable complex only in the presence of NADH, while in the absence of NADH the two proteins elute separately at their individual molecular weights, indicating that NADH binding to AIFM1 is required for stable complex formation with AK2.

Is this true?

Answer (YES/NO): YES